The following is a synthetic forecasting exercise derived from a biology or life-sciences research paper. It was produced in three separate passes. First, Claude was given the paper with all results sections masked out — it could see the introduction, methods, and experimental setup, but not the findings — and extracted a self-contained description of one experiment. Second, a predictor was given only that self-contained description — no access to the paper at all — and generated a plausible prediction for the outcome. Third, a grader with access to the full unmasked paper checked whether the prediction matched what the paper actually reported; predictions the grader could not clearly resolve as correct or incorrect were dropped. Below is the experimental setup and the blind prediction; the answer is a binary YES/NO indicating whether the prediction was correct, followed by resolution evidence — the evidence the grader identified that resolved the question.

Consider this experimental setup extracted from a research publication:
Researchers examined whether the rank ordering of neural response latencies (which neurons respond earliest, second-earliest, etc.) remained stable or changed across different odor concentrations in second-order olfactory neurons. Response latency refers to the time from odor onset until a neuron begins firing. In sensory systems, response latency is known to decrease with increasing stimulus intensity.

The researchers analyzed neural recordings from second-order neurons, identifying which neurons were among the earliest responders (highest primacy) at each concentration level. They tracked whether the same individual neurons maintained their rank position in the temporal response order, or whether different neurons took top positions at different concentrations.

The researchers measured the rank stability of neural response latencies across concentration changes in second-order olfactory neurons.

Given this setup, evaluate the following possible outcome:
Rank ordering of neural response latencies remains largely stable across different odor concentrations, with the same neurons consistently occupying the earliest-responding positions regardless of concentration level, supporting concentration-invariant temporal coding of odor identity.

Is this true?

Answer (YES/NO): NO